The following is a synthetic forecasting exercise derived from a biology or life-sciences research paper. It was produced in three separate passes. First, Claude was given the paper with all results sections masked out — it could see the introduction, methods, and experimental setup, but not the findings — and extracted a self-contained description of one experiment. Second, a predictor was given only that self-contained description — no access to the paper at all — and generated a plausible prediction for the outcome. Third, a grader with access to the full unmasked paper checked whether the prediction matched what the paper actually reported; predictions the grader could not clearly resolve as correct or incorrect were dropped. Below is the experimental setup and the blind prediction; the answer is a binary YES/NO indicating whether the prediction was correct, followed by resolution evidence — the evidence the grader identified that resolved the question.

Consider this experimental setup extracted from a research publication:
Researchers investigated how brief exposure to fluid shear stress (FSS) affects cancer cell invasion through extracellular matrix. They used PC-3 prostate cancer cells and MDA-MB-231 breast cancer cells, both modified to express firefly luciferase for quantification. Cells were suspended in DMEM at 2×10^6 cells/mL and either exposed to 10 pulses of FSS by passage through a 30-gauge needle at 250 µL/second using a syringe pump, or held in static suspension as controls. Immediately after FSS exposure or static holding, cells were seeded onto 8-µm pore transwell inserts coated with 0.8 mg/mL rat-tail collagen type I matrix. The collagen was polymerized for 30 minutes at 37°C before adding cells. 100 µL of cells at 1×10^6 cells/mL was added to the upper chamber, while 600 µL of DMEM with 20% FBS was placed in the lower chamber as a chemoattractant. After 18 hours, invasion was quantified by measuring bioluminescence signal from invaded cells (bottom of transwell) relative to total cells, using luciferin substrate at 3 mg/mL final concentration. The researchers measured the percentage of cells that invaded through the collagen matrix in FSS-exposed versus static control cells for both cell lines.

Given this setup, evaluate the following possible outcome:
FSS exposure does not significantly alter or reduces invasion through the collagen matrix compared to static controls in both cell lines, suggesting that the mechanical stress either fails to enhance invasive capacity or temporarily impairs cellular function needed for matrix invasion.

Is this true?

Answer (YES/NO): NO